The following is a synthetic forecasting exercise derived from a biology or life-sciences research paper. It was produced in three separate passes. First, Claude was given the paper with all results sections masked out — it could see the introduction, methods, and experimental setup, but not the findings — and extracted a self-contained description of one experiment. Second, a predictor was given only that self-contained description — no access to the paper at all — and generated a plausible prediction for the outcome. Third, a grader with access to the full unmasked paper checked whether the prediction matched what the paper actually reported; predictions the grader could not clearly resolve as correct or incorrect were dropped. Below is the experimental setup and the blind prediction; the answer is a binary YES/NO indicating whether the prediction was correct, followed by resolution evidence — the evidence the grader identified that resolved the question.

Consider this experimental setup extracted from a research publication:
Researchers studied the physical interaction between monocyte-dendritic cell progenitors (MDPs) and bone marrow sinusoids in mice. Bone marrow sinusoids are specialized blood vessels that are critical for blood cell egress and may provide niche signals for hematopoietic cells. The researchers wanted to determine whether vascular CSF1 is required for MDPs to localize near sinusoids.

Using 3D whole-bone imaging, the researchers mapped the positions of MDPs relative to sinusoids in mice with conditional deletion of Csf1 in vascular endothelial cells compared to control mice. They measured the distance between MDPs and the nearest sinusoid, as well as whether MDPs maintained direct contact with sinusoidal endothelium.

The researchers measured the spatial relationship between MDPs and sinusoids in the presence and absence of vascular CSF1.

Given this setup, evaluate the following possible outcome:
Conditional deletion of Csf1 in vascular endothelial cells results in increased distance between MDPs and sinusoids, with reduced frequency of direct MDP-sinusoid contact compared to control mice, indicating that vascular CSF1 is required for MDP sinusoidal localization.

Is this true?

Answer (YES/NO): NO